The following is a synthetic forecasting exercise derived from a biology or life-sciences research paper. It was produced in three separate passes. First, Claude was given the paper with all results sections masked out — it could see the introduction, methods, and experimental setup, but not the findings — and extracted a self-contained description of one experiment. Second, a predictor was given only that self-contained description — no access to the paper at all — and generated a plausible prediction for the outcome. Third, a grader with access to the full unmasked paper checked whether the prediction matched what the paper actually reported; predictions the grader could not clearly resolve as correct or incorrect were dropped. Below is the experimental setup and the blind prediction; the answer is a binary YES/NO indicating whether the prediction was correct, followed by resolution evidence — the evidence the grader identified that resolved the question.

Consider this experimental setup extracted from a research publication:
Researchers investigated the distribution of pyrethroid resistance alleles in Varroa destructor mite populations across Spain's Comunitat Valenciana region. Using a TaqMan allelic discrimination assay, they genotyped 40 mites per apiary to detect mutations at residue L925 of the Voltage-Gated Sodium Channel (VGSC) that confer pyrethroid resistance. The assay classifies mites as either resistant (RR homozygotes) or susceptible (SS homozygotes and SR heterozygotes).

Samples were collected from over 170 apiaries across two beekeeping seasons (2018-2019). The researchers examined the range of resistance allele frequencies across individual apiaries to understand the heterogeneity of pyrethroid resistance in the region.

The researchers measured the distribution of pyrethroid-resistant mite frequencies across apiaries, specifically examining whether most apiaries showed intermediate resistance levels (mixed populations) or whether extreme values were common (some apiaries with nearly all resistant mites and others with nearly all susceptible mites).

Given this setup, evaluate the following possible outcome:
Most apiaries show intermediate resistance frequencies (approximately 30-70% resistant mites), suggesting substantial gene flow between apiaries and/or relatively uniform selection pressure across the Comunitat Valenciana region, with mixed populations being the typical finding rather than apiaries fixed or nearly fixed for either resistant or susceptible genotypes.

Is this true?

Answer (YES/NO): NO